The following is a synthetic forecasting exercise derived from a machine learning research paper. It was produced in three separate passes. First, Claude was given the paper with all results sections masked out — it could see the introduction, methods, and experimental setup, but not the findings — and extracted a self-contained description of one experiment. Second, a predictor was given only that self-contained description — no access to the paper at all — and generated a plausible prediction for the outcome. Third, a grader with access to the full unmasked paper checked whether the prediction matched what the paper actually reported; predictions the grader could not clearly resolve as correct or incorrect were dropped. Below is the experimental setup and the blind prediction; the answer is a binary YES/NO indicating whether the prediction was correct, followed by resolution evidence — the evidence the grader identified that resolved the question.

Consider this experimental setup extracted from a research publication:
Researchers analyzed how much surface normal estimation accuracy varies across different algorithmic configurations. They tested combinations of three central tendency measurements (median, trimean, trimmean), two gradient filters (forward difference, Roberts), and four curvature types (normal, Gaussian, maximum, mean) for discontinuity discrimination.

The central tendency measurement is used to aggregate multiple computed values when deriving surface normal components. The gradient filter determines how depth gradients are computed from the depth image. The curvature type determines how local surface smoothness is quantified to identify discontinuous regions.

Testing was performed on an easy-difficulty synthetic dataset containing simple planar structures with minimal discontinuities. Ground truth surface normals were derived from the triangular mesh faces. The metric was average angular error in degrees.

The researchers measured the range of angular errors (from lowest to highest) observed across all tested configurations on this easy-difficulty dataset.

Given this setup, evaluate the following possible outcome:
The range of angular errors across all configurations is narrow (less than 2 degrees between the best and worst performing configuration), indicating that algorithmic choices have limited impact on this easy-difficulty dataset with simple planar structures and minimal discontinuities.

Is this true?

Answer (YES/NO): YES